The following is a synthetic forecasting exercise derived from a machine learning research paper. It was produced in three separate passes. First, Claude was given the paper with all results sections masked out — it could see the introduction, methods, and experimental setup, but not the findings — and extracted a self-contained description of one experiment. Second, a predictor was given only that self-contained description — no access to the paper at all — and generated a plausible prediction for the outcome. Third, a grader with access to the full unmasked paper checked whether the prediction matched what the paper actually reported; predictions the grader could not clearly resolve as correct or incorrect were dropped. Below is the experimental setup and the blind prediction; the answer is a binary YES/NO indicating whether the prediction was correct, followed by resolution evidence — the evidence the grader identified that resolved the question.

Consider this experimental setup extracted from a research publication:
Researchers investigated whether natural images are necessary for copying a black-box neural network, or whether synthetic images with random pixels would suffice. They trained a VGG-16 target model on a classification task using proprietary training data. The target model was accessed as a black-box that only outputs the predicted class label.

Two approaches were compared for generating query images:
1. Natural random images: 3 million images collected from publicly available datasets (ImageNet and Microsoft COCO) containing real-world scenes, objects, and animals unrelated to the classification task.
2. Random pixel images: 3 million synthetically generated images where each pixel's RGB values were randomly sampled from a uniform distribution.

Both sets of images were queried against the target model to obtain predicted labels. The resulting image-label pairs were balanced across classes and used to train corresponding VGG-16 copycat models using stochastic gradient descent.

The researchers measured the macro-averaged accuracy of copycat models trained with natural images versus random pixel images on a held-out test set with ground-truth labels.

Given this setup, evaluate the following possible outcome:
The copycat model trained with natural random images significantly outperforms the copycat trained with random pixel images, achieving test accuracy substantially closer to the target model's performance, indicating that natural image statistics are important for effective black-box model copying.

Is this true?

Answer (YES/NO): YES